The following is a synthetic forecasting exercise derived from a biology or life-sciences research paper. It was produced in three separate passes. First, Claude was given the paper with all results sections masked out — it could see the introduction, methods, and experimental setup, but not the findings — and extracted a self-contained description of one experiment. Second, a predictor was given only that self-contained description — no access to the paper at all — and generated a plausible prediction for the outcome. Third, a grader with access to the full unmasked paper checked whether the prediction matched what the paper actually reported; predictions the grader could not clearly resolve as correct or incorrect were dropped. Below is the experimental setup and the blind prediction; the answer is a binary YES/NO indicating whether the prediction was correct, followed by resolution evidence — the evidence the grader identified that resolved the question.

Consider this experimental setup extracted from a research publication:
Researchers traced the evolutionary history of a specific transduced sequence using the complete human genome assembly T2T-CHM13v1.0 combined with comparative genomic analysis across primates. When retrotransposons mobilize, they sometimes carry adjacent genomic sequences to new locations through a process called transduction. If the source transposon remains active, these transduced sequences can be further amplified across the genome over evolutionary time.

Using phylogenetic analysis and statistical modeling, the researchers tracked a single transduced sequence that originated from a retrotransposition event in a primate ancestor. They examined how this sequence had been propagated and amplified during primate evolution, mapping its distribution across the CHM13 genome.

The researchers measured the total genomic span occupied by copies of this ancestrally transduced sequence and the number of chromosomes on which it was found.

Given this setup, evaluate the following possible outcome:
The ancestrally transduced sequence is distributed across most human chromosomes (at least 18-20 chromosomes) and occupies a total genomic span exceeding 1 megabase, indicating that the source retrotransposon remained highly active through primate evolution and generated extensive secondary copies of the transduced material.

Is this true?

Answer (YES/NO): NO